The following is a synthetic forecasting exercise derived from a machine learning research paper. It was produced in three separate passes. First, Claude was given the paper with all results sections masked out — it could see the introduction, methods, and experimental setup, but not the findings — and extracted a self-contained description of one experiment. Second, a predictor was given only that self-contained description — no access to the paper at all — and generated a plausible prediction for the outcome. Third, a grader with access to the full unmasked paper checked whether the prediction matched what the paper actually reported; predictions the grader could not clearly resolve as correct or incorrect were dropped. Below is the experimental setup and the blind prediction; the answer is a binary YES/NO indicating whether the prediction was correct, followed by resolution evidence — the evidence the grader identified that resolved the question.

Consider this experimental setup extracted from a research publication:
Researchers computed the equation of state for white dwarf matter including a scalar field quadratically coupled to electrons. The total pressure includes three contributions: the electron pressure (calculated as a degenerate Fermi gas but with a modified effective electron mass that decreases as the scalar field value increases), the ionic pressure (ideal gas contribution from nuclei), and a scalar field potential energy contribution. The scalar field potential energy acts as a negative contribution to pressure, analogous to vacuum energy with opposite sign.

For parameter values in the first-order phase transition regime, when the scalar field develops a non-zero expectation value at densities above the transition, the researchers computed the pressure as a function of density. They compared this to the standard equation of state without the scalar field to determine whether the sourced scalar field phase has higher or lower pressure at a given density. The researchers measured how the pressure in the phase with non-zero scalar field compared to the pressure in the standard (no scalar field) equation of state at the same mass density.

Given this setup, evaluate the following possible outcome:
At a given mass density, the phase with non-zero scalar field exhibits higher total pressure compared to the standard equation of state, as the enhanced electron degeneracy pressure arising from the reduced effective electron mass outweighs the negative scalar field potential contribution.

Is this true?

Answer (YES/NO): NO